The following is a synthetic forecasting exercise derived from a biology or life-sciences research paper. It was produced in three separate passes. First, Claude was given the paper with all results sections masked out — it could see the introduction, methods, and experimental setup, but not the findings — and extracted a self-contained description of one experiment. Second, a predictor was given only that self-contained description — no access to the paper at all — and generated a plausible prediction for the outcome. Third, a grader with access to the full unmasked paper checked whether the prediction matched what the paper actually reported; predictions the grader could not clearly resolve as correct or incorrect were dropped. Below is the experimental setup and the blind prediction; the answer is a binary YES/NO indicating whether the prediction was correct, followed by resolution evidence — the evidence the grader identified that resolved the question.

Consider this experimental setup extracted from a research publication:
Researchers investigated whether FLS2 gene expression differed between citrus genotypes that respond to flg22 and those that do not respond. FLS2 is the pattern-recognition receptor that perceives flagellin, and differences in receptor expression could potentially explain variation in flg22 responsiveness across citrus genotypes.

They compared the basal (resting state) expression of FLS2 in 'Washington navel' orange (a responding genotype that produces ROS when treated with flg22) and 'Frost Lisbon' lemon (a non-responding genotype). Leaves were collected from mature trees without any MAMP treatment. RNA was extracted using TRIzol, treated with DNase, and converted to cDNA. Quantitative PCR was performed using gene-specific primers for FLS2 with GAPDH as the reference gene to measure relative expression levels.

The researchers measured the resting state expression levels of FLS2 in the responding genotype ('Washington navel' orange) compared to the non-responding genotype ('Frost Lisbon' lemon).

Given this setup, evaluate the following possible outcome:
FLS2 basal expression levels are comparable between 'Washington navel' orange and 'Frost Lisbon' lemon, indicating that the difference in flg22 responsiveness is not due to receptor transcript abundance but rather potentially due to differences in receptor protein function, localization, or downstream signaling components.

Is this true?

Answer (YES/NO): NO